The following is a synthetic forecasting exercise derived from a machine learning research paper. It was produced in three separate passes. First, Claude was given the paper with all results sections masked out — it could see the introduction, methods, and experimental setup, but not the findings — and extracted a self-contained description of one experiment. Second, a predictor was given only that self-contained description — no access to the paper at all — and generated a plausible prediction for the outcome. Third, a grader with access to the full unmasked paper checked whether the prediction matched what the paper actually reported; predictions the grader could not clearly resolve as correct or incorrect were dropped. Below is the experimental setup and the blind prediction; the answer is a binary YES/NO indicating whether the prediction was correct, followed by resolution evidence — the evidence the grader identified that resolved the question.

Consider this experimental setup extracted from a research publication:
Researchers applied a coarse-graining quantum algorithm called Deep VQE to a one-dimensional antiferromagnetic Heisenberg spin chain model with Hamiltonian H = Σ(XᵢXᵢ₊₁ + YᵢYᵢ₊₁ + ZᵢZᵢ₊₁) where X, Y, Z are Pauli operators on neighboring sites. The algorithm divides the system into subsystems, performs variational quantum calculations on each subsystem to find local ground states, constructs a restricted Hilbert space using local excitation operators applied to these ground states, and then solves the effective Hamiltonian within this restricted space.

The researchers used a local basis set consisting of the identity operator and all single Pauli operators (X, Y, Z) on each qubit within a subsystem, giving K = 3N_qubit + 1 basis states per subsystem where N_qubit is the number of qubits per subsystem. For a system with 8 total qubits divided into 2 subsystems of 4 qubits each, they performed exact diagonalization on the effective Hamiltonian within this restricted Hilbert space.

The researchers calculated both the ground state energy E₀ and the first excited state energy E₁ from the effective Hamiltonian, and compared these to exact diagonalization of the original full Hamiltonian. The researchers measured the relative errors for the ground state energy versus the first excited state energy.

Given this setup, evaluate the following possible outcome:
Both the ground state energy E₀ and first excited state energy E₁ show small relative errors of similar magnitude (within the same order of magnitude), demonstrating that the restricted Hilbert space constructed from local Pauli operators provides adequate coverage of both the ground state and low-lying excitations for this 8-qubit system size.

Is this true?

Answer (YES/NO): NO